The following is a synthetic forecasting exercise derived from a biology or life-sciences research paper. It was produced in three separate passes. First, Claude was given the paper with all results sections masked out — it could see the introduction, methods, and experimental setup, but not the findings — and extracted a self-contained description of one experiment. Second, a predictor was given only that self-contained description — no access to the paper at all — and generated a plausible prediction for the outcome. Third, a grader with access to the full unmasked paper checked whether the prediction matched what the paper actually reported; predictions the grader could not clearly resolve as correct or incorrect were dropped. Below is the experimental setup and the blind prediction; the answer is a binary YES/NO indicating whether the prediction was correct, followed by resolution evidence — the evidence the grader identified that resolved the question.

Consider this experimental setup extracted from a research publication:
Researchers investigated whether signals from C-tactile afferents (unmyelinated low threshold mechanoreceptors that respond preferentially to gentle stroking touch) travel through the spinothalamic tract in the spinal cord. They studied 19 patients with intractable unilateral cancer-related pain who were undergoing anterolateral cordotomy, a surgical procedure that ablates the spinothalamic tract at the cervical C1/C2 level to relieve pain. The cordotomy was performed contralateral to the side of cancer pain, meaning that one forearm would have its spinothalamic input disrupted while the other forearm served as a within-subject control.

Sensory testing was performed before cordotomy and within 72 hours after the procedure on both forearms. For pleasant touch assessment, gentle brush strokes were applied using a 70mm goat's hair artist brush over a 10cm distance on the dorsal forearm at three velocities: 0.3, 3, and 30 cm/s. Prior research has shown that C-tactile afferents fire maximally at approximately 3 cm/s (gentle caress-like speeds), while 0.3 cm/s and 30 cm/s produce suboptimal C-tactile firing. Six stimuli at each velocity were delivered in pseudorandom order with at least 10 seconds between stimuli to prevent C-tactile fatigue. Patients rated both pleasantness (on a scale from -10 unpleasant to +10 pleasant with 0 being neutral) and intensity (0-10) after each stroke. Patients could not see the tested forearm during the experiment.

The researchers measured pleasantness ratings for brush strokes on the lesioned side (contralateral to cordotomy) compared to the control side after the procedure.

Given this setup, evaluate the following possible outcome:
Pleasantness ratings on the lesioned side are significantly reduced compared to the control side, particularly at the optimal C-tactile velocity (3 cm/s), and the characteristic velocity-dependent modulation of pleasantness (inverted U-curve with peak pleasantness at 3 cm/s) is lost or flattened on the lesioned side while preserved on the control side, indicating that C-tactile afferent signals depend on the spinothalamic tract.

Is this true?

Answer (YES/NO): NO